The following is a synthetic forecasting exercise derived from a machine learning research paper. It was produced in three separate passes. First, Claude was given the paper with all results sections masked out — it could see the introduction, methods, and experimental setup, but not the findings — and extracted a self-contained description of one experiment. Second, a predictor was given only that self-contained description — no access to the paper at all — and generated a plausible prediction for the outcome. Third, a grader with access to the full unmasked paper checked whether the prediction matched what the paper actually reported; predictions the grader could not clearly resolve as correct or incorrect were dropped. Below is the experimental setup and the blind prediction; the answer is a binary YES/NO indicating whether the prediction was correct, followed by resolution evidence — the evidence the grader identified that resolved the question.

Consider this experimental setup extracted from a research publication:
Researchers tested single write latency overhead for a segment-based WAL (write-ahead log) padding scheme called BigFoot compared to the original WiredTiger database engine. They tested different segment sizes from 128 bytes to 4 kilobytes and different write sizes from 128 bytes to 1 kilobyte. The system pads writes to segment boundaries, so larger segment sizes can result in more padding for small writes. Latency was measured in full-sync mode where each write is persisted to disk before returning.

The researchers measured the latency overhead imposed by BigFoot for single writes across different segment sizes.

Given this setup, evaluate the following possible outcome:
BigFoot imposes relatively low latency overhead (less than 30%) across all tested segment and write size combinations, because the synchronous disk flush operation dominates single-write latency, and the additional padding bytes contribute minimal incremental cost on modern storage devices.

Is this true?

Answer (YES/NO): YES